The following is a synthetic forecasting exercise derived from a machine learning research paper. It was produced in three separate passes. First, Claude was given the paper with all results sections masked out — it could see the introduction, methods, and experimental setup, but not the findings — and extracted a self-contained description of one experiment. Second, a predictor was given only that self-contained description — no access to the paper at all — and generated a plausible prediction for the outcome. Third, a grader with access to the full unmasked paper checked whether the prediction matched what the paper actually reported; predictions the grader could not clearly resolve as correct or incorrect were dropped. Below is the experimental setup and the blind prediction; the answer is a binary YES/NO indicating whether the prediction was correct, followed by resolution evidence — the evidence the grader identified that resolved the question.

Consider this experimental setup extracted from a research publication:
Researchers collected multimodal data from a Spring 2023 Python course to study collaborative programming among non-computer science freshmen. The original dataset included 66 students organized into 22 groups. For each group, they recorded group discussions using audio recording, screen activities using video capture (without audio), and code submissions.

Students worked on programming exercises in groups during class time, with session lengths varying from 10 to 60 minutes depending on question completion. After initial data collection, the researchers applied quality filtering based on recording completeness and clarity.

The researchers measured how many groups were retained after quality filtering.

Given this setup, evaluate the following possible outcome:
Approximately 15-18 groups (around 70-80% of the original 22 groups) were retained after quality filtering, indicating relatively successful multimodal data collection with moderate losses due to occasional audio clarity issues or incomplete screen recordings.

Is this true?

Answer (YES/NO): NO